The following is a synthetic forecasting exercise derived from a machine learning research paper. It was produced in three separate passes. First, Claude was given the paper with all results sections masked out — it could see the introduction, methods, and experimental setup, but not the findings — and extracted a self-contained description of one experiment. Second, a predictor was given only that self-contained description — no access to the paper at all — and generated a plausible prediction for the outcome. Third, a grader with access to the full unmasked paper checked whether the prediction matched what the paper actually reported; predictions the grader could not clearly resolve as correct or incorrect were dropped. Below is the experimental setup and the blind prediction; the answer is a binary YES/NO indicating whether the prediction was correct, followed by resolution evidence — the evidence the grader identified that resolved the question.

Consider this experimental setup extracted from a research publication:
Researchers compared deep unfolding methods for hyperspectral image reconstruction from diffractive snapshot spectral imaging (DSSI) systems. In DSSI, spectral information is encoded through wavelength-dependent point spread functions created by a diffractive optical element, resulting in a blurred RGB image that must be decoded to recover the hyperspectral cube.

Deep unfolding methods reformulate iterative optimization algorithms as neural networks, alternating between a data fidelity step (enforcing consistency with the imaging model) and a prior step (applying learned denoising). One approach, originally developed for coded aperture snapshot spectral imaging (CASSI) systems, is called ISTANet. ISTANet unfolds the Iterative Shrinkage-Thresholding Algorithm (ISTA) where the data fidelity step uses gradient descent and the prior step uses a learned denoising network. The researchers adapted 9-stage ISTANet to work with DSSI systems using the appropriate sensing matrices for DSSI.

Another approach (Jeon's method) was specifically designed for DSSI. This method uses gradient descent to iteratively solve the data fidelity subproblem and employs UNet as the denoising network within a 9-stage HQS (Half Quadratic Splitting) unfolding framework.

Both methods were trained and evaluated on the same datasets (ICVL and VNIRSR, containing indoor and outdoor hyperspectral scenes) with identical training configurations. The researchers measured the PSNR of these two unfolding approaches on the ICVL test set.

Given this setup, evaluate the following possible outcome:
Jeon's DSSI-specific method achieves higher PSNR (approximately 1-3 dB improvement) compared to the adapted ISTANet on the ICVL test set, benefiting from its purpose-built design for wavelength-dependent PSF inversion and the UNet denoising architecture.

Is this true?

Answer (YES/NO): NO